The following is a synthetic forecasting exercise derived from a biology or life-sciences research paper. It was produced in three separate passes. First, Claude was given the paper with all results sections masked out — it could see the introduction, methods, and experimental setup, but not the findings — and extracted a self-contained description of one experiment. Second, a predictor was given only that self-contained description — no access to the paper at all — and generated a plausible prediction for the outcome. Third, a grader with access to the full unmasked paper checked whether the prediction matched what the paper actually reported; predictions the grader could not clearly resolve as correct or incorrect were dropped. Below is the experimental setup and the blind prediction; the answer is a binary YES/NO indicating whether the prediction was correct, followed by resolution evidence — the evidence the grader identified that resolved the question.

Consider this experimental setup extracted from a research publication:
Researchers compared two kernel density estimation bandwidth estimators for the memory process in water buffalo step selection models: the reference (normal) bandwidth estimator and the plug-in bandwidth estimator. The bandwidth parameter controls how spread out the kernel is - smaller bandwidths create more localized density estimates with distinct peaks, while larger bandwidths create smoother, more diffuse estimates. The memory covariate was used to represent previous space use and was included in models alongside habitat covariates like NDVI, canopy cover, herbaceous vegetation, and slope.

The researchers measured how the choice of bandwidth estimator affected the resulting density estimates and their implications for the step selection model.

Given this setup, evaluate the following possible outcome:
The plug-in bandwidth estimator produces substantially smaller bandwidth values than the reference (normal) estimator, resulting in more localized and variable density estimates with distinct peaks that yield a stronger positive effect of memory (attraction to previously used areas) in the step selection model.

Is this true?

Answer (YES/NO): NO